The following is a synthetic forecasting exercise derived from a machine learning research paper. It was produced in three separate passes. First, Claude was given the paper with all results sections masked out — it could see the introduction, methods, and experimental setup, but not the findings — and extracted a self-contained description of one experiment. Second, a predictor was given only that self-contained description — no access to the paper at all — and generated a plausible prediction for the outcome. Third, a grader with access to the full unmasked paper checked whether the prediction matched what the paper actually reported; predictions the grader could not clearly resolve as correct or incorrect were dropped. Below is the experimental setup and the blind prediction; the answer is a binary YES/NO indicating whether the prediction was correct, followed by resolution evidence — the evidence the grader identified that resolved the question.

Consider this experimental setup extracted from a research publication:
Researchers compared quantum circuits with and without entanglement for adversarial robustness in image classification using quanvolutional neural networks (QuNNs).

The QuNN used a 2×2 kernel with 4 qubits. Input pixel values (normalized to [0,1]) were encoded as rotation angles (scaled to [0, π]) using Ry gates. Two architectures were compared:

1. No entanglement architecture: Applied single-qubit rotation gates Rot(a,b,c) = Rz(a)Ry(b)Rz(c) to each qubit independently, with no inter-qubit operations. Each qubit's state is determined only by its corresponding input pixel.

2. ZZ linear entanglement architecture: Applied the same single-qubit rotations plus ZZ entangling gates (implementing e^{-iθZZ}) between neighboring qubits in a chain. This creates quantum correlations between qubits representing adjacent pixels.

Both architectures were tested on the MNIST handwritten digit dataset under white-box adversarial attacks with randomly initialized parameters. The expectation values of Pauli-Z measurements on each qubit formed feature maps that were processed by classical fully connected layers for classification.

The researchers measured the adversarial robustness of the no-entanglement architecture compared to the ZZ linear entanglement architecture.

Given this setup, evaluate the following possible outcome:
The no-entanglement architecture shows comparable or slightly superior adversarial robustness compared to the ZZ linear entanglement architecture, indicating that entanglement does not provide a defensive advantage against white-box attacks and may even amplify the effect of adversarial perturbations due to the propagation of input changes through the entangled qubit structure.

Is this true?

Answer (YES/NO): YES